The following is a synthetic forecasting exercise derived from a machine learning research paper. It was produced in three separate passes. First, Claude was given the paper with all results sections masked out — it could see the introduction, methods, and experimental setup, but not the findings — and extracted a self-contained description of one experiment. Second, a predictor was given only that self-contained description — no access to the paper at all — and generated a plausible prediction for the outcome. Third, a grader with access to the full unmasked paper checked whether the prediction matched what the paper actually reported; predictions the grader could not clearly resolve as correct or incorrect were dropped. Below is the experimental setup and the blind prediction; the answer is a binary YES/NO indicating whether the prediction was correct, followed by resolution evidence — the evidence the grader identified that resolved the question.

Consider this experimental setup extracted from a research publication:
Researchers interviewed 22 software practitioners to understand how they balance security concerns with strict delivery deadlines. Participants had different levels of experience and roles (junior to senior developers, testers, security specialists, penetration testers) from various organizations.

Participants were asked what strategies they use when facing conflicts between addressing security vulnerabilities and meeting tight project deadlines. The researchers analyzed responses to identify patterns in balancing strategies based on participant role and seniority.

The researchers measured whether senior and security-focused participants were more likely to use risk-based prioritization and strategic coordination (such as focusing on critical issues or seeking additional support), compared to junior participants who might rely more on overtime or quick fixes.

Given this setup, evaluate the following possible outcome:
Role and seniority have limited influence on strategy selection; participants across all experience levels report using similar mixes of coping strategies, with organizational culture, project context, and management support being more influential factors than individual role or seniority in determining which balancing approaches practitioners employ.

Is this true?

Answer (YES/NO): NO